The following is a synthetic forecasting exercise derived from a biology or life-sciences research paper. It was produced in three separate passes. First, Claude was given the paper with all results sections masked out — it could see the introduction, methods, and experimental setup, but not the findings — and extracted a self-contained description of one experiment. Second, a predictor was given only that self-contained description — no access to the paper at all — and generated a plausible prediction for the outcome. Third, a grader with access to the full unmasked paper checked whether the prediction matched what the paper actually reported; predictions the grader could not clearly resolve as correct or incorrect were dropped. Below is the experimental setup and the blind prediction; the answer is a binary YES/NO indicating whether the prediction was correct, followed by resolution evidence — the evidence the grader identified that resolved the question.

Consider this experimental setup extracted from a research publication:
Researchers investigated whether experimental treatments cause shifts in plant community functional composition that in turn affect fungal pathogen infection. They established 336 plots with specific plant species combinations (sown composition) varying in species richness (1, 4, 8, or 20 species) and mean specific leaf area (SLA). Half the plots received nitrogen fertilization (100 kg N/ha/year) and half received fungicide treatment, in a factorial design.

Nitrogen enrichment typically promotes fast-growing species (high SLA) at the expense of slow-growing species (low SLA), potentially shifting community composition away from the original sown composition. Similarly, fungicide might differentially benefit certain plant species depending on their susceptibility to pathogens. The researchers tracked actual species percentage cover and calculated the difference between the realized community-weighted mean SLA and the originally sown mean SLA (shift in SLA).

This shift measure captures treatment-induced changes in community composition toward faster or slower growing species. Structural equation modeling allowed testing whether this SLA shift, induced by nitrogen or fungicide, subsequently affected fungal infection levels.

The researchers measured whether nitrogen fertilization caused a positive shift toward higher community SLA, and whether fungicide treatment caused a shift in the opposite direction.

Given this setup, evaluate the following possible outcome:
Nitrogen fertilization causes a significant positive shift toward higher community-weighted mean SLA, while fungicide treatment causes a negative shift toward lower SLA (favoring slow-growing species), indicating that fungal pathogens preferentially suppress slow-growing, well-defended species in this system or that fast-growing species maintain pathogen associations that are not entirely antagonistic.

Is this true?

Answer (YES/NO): NO